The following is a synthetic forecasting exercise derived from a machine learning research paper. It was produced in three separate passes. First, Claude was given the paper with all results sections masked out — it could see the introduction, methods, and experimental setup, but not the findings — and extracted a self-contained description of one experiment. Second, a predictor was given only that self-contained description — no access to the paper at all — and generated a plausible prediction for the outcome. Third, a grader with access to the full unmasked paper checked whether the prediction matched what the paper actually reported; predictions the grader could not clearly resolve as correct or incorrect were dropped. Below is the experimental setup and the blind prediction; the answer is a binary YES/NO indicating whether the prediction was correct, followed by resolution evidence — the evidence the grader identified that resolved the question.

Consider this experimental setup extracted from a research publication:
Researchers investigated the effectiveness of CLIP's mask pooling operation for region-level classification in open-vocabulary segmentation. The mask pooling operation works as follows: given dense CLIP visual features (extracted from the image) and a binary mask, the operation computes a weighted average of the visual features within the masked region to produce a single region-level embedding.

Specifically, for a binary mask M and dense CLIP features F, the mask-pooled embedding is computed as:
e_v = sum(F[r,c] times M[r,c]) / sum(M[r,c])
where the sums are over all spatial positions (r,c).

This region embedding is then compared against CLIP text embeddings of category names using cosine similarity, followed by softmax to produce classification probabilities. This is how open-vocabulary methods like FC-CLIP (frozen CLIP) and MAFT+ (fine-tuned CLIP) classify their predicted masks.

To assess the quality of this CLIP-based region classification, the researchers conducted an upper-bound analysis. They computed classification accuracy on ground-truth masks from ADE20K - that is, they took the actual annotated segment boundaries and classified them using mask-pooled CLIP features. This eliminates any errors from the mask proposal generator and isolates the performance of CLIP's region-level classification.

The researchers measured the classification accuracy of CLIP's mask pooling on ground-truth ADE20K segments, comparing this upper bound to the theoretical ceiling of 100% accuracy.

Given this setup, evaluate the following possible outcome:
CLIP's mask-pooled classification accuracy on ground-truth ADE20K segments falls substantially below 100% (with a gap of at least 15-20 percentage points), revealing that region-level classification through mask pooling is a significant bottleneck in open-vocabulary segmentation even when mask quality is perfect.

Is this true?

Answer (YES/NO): YES